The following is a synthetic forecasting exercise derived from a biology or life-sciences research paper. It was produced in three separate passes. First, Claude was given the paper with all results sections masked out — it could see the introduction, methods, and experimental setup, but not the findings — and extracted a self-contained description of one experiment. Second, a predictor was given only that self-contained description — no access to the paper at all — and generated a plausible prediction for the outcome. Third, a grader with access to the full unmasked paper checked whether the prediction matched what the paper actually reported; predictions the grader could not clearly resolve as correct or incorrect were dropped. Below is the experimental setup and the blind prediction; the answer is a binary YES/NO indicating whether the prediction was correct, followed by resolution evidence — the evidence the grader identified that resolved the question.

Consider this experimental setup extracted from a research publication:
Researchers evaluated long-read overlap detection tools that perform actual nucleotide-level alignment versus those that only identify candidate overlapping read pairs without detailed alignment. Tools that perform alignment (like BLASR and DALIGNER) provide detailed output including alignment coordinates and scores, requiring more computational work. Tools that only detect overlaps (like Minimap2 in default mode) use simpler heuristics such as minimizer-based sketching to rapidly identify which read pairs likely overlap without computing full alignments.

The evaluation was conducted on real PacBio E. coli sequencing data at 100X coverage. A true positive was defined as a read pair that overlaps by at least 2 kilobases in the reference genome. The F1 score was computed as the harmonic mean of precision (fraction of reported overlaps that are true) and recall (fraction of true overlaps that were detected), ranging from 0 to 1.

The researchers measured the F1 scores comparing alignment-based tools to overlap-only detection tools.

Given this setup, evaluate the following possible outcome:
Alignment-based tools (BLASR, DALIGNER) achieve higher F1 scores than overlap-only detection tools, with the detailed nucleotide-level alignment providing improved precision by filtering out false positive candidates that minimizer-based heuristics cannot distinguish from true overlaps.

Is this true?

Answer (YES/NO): NO